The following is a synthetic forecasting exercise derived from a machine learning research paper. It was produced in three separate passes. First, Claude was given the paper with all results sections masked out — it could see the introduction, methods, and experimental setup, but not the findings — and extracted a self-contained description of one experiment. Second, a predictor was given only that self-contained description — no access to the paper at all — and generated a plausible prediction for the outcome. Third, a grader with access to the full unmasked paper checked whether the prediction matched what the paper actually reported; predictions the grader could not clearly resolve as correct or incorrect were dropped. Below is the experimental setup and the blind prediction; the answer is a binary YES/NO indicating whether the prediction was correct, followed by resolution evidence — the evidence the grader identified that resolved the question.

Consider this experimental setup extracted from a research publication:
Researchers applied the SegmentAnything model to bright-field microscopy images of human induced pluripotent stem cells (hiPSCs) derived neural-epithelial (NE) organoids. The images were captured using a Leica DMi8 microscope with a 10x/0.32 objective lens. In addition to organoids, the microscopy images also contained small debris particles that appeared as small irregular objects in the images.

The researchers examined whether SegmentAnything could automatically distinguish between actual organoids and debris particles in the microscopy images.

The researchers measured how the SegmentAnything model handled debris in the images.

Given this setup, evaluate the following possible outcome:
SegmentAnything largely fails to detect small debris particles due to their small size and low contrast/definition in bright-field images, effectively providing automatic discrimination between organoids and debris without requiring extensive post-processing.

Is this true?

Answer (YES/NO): NO